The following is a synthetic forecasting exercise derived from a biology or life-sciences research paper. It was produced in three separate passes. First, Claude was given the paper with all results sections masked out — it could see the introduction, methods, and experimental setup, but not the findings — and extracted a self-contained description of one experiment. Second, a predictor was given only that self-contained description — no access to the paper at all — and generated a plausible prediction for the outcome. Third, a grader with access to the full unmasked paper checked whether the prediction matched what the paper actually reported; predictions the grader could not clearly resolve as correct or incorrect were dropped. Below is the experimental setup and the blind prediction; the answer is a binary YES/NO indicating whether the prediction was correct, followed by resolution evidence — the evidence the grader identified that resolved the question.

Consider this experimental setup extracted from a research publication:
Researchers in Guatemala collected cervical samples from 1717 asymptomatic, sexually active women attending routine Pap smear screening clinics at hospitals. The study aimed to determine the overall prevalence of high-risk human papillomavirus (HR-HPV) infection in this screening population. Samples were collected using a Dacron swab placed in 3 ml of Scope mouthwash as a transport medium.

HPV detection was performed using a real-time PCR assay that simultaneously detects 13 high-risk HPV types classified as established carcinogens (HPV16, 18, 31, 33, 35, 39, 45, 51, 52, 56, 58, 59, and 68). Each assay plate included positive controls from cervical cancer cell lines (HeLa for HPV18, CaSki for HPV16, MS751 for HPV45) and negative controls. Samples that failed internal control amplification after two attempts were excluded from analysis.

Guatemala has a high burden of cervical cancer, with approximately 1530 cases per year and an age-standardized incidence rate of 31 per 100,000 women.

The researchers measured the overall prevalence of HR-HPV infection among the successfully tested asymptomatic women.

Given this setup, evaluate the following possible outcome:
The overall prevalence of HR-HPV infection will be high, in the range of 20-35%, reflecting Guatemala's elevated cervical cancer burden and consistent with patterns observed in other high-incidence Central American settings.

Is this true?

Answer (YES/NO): NO